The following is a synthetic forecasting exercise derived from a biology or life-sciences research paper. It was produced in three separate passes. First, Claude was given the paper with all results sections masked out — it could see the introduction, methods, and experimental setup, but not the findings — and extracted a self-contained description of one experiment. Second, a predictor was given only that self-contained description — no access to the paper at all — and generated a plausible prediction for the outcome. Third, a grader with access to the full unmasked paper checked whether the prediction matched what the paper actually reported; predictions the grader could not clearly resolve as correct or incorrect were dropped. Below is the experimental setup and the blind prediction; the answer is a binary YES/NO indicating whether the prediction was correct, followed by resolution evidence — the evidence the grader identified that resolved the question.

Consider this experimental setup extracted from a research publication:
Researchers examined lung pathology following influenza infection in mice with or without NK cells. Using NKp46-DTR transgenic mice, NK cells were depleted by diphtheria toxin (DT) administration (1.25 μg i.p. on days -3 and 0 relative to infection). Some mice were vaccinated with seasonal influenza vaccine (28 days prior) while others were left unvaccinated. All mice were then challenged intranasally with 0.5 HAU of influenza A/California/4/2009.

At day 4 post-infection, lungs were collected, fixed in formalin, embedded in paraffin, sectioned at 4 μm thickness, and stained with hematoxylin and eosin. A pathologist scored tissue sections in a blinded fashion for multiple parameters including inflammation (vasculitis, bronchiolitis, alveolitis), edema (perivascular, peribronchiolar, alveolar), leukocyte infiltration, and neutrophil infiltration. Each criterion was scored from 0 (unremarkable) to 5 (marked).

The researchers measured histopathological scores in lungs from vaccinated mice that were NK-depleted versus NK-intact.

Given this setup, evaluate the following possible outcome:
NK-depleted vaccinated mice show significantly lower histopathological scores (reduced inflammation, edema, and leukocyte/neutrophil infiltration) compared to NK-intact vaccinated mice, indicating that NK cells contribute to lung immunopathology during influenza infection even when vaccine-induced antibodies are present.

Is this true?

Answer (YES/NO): NO